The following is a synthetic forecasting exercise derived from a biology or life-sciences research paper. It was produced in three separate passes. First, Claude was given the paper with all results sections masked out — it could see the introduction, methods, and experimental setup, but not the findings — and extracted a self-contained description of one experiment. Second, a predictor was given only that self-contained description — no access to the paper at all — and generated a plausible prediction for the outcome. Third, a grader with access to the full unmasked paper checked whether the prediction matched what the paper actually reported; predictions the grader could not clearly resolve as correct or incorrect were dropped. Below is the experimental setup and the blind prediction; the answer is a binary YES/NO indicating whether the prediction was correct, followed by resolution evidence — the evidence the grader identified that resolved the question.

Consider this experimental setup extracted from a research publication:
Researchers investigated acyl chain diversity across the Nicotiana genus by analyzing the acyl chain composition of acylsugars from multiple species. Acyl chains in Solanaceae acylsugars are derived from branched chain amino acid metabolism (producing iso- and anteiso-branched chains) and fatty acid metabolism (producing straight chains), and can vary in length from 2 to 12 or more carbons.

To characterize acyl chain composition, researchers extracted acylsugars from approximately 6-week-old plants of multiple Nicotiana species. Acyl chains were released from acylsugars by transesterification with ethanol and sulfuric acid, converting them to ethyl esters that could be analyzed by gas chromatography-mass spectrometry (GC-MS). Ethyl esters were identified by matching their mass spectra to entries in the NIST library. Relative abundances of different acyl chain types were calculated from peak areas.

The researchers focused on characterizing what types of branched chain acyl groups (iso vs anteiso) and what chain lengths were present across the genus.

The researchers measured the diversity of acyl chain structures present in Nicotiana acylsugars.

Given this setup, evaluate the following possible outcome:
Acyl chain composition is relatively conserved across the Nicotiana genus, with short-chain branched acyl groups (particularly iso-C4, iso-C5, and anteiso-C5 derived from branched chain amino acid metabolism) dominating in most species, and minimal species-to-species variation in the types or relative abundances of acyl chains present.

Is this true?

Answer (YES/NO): NO